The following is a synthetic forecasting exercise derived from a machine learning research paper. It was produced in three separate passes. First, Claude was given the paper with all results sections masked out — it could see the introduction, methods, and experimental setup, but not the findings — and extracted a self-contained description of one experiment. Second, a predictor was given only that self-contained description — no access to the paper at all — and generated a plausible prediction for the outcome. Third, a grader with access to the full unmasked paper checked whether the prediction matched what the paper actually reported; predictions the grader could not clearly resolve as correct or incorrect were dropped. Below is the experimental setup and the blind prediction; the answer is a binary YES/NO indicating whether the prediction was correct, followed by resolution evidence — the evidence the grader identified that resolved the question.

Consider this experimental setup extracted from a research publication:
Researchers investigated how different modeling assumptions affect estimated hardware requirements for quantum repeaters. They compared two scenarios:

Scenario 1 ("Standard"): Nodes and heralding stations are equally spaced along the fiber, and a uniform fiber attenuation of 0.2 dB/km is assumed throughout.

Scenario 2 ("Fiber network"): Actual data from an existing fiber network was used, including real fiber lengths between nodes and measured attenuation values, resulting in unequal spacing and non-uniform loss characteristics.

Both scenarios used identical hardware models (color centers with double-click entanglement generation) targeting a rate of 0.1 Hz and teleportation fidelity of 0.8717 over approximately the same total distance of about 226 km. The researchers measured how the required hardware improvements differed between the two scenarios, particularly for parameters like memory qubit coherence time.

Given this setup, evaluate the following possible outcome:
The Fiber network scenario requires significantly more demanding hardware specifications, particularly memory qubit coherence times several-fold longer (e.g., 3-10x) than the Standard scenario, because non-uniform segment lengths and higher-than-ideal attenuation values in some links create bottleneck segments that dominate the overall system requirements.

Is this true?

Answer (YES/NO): YES